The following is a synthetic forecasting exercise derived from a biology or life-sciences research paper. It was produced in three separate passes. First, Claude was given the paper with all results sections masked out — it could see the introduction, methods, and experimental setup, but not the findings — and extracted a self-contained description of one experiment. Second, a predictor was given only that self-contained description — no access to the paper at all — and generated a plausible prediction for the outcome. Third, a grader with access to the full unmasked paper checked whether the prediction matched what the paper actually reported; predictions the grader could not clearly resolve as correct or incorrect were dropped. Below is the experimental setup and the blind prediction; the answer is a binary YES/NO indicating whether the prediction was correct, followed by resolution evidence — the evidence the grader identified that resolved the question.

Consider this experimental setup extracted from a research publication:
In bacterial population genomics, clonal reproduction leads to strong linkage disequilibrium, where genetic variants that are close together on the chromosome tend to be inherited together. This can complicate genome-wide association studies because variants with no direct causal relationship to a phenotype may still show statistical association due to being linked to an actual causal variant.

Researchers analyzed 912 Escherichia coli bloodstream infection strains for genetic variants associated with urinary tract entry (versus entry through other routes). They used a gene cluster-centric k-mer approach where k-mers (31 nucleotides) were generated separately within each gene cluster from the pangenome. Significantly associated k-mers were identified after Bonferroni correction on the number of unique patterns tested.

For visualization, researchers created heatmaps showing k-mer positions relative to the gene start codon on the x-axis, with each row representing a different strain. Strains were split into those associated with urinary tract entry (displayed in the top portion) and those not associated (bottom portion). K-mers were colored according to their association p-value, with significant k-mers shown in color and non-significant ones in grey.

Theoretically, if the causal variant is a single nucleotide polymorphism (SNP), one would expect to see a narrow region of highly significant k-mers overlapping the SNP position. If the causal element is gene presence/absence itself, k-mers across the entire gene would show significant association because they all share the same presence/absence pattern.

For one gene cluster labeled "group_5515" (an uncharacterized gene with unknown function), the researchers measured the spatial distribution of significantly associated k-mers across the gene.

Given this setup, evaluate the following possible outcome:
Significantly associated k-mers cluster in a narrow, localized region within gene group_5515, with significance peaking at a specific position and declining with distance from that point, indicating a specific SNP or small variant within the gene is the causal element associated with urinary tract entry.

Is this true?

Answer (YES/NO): NO